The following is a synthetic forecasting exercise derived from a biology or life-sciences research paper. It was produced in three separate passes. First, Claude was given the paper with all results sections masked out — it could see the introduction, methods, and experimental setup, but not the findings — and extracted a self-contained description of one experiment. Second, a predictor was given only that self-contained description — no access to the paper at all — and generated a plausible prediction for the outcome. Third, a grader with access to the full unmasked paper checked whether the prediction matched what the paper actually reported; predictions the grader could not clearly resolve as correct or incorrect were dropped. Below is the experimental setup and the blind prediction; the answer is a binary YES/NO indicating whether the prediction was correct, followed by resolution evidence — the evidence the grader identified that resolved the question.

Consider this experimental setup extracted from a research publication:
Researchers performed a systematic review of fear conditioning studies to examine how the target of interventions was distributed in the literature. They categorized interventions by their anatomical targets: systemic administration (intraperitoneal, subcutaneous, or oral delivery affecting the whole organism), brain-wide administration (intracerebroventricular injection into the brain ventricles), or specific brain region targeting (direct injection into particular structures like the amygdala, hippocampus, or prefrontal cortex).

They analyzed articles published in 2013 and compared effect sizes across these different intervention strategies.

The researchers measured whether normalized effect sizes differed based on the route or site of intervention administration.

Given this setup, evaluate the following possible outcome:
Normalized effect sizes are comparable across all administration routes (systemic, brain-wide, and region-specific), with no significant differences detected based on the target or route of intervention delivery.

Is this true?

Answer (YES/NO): YES